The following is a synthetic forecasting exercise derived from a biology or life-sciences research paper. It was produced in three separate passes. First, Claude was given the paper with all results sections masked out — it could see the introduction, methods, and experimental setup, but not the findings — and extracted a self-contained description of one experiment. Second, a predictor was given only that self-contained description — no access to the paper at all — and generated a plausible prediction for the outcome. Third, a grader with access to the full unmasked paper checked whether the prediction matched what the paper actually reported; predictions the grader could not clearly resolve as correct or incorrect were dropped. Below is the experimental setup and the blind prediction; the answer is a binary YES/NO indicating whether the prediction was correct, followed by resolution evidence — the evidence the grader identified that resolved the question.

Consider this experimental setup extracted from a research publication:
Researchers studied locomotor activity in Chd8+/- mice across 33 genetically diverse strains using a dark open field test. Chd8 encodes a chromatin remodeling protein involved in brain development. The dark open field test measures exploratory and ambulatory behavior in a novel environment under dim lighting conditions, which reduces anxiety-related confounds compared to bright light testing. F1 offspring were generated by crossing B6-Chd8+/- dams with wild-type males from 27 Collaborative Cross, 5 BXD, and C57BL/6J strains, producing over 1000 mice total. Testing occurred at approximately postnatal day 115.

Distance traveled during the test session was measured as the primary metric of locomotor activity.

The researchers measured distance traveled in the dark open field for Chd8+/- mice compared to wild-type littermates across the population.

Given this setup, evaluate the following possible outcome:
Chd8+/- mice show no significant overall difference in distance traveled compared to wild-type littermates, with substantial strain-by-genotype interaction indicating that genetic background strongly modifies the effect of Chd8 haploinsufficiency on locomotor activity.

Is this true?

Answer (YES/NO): NO